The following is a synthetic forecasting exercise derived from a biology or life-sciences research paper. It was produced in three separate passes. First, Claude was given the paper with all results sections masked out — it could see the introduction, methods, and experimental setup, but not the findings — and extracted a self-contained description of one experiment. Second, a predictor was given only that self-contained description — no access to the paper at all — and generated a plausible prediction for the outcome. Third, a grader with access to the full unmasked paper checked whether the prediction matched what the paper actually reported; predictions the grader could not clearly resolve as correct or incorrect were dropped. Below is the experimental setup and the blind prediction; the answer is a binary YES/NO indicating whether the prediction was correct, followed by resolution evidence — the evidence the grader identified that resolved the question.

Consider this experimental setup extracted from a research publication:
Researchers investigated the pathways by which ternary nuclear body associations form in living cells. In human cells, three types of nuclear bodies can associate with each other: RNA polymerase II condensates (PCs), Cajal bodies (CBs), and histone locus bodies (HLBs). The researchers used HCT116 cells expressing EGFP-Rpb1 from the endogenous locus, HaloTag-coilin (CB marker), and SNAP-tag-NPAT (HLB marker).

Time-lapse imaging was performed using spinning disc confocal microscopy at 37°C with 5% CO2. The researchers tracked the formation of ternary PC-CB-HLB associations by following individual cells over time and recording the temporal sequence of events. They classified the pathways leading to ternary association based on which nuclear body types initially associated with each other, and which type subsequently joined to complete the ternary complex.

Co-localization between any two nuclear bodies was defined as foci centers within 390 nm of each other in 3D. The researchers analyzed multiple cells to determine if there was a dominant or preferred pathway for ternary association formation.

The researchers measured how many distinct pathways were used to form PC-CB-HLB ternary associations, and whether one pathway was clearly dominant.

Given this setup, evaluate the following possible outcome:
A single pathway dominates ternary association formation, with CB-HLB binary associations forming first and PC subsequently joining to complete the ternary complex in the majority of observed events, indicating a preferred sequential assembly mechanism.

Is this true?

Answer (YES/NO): NO